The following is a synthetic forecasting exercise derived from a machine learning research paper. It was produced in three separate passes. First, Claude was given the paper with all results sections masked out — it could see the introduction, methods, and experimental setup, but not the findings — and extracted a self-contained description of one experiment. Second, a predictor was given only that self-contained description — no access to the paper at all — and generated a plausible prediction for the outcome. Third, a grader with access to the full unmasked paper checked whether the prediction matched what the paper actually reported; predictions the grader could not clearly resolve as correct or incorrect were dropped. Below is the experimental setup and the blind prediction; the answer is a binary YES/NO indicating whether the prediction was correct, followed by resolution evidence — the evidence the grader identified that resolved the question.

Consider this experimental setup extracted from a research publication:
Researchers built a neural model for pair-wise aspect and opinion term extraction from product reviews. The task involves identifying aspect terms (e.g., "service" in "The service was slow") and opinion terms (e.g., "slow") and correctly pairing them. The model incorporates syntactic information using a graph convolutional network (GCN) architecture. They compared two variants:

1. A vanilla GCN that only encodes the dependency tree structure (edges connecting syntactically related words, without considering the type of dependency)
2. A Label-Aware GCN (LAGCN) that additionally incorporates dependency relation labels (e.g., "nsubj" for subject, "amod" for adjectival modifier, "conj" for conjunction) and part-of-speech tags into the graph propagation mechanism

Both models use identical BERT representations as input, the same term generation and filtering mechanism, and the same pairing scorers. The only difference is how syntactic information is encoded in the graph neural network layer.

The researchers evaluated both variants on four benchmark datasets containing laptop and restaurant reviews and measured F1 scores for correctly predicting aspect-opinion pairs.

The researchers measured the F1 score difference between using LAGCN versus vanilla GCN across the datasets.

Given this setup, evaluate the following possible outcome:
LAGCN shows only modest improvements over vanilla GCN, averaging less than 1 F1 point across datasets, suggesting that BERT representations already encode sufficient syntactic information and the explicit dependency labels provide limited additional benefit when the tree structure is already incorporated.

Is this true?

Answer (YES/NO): NO